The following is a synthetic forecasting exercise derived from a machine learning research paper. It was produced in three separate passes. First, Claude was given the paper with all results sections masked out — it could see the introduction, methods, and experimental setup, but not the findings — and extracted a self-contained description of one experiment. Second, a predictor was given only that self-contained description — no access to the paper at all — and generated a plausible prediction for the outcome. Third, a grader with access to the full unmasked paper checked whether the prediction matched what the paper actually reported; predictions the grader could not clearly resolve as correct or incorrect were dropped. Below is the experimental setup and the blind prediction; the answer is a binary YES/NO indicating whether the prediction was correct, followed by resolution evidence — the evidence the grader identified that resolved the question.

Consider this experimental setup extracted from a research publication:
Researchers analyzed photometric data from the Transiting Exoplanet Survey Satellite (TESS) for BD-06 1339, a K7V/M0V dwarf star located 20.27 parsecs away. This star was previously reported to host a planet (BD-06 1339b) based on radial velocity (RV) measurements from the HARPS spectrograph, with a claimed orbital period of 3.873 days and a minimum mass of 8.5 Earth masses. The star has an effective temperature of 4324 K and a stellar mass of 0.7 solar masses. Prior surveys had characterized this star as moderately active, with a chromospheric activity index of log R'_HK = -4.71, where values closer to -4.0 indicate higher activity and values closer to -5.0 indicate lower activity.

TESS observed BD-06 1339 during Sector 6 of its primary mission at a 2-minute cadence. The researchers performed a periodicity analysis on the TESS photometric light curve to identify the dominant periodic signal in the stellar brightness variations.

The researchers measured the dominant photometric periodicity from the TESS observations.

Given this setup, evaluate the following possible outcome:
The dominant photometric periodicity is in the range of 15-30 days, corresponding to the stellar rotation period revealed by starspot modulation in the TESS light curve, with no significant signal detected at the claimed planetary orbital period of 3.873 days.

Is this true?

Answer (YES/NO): NO